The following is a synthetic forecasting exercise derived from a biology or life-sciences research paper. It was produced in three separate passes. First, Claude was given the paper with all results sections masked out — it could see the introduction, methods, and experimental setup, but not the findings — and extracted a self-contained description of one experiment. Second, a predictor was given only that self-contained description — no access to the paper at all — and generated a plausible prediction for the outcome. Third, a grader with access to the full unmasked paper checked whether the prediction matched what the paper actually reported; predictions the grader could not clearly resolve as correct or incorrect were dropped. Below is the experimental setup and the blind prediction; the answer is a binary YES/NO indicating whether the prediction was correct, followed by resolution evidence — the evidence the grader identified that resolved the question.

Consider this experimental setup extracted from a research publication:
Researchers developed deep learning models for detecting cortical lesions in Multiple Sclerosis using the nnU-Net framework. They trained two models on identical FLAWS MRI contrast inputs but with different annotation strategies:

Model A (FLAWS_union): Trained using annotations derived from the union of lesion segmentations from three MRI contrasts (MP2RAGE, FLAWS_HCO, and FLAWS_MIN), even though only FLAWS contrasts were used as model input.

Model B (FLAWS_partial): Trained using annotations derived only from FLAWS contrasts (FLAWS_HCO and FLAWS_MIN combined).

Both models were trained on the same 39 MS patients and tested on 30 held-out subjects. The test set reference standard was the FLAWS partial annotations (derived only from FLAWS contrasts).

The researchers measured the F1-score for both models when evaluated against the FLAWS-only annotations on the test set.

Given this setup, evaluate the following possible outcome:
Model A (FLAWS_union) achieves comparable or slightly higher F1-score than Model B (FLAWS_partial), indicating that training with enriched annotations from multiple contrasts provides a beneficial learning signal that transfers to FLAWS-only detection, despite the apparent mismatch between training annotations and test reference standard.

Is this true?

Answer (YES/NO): YES